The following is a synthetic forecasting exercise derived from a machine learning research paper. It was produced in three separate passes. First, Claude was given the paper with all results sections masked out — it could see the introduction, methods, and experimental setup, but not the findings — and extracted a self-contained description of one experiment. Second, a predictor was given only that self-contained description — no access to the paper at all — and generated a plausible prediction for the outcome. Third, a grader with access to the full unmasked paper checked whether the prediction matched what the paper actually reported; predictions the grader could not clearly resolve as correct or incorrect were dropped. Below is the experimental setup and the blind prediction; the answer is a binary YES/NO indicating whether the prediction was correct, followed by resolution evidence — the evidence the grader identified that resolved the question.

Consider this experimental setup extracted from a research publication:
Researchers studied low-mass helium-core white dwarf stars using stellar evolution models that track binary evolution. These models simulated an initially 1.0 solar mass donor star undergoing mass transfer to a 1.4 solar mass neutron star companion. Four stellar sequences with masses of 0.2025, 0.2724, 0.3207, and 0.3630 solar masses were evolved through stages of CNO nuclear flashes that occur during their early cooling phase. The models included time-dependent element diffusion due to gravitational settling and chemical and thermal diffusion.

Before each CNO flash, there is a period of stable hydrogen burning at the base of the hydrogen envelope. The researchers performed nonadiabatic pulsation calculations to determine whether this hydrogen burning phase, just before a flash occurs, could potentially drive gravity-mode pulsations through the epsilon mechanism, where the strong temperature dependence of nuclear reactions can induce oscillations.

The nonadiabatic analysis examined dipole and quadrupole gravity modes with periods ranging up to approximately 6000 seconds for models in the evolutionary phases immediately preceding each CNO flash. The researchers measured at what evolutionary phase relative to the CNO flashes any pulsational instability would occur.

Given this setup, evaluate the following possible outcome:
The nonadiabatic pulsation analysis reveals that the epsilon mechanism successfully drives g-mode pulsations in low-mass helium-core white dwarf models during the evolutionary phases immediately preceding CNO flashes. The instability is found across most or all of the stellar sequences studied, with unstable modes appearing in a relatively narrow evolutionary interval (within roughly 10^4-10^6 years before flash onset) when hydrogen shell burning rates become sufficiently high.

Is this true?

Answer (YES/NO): NO